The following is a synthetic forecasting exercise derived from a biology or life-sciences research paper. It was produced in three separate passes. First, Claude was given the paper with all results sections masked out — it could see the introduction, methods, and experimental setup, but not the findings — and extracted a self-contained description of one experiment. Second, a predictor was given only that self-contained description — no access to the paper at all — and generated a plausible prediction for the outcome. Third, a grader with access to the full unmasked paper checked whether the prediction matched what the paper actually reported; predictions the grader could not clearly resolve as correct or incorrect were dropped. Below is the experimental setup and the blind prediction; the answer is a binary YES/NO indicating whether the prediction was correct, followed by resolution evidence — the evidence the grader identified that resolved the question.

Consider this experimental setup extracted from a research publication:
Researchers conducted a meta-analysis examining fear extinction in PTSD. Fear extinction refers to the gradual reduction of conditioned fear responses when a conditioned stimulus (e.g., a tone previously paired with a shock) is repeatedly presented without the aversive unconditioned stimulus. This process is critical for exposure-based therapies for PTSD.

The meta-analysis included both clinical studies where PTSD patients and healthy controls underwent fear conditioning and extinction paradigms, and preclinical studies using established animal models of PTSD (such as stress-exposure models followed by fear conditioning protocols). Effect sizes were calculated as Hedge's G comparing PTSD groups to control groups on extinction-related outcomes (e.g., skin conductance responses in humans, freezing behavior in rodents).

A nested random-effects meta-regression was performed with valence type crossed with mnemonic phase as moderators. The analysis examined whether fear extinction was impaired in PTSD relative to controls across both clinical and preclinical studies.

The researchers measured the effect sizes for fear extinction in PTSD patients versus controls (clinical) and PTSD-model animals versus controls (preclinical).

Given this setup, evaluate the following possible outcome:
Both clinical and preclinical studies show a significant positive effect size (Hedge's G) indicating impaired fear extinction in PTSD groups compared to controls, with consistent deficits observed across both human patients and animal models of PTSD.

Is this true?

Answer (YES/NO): NO